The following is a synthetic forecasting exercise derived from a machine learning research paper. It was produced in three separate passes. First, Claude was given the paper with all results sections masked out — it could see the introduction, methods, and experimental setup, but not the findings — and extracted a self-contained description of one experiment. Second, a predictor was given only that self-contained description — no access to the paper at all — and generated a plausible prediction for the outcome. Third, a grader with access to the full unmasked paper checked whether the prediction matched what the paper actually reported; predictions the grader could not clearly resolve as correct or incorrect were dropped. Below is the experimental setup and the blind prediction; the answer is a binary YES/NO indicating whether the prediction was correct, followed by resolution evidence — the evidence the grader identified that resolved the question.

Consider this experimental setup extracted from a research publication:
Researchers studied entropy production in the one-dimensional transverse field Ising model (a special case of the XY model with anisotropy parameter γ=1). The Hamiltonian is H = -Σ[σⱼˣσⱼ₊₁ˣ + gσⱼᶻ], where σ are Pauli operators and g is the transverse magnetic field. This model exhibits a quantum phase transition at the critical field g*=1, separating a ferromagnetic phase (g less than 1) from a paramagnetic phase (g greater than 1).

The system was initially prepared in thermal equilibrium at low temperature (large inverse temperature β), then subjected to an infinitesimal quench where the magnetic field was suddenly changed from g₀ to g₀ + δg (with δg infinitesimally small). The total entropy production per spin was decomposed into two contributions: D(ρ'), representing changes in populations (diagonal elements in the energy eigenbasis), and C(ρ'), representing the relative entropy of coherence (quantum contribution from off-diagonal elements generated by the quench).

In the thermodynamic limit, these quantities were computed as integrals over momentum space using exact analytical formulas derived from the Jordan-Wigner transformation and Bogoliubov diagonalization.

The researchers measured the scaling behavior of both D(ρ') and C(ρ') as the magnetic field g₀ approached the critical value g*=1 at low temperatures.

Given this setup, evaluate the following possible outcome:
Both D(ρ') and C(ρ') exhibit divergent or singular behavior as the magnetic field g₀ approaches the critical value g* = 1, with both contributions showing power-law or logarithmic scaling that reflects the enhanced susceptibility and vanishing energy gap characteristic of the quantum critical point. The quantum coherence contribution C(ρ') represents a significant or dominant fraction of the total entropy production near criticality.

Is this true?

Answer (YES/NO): NO